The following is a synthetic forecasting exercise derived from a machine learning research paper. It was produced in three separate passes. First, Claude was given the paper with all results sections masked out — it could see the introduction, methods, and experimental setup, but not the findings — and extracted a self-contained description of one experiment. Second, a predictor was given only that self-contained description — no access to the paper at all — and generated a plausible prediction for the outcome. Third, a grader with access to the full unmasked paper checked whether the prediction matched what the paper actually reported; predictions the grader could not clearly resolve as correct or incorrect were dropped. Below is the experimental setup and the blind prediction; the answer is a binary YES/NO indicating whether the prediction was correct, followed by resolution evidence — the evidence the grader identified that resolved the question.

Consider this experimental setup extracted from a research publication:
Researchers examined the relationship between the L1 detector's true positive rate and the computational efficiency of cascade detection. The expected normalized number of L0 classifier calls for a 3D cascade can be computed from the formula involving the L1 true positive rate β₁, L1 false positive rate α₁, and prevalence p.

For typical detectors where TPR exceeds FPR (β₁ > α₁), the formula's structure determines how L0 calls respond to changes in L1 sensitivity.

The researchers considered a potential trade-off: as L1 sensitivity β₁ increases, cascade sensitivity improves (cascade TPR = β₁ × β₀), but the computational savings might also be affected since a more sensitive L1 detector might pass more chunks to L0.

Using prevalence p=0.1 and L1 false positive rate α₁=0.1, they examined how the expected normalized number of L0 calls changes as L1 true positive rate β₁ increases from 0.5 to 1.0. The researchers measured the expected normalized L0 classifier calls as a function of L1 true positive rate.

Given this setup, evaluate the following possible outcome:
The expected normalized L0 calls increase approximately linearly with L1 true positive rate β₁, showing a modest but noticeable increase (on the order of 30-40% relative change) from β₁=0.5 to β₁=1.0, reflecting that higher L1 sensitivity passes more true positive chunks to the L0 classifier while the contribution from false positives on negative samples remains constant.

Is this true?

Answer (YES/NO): NO